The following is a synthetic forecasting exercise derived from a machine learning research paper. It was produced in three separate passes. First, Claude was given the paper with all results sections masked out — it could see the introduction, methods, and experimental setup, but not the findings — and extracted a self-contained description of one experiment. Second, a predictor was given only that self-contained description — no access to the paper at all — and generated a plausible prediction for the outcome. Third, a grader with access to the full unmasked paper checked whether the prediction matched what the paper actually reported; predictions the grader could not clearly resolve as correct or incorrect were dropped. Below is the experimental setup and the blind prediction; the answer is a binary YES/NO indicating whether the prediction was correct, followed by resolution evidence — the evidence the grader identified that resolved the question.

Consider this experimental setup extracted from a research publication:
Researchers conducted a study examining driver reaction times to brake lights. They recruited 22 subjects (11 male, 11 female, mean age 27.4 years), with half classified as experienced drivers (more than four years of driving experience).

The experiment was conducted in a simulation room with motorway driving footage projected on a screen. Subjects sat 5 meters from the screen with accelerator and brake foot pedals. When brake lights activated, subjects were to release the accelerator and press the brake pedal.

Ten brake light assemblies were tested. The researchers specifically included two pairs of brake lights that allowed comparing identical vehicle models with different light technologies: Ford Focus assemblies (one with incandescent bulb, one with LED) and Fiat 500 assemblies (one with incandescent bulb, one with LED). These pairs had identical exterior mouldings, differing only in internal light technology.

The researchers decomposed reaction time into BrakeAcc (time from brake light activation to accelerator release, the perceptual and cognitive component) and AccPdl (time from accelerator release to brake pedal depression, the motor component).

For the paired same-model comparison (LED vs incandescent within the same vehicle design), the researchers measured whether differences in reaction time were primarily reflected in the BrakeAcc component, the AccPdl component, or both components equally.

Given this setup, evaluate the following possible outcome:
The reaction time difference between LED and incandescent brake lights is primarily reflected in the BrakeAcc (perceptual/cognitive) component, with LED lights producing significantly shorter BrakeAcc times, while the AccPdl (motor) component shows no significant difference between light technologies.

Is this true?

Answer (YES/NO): NO